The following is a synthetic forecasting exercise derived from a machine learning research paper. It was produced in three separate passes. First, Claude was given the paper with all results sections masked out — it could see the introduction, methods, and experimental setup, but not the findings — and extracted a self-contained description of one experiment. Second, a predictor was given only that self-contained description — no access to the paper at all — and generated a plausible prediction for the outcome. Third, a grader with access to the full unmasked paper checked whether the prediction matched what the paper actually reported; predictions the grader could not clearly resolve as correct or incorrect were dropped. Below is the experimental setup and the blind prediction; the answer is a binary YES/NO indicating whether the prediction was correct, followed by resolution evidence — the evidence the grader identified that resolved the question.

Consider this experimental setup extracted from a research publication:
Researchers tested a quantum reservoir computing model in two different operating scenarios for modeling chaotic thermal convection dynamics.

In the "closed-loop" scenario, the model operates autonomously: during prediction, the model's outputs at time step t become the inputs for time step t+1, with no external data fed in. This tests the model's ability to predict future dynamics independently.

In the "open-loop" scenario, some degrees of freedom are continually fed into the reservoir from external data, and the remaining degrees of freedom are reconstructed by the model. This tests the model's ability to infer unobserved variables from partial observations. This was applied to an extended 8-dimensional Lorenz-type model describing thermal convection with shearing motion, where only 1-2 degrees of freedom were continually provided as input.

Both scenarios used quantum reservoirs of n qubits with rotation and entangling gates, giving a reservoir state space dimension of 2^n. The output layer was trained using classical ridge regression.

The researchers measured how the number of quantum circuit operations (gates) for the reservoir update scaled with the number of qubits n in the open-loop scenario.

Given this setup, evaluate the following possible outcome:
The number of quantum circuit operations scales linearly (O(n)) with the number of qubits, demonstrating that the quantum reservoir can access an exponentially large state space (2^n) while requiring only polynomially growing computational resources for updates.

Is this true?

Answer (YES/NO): YES